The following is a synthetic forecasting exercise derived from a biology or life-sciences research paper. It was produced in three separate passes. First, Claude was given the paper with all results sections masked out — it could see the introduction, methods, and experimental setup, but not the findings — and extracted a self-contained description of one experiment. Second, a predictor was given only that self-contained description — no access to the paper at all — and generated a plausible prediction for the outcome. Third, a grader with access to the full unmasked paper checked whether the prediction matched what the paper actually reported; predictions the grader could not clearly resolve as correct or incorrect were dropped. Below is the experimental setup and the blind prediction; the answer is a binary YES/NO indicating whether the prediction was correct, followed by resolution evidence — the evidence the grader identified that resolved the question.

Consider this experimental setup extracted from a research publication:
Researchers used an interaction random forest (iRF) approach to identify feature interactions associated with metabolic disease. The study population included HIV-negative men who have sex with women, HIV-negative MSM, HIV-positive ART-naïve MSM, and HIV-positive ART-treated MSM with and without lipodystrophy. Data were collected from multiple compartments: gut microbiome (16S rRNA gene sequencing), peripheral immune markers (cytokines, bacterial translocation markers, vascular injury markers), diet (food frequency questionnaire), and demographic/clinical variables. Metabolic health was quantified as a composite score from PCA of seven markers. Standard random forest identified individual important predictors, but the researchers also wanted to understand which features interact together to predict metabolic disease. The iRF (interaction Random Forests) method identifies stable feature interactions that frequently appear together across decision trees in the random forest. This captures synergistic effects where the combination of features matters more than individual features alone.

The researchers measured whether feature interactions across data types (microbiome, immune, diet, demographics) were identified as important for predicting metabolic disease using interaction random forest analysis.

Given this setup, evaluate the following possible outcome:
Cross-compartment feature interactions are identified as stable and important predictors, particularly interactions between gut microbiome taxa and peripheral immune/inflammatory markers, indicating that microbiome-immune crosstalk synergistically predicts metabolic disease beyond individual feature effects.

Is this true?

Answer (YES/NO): NO